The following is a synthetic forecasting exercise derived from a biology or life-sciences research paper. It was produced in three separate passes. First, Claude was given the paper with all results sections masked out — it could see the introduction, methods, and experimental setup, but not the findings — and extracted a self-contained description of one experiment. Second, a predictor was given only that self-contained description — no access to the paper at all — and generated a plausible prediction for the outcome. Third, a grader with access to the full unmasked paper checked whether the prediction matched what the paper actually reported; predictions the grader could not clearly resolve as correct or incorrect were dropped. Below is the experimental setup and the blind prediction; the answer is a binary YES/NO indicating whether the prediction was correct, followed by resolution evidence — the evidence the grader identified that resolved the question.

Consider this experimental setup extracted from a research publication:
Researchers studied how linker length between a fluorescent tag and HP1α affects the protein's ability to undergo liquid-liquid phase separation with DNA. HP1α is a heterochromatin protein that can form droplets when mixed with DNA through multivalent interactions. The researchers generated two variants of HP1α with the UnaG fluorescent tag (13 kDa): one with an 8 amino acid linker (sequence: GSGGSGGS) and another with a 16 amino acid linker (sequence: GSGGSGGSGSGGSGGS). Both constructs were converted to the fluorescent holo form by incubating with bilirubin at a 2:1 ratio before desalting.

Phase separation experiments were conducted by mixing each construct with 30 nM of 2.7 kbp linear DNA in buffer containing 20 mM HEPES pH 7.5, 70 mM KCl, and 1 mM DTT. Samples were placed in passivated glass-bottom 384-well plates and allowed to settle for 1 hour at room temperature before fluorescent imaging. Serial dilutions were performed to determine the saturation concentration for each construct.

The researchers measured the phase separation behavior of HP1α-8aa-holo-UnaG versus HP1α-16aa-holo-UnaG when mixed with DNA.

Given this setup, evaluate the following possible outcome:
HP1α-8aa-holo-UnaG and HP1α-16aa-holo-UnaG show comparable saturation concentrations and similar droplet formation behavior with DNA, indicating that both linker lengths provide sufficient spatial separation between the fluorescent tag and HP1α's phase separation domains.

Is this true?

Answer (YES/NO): NO